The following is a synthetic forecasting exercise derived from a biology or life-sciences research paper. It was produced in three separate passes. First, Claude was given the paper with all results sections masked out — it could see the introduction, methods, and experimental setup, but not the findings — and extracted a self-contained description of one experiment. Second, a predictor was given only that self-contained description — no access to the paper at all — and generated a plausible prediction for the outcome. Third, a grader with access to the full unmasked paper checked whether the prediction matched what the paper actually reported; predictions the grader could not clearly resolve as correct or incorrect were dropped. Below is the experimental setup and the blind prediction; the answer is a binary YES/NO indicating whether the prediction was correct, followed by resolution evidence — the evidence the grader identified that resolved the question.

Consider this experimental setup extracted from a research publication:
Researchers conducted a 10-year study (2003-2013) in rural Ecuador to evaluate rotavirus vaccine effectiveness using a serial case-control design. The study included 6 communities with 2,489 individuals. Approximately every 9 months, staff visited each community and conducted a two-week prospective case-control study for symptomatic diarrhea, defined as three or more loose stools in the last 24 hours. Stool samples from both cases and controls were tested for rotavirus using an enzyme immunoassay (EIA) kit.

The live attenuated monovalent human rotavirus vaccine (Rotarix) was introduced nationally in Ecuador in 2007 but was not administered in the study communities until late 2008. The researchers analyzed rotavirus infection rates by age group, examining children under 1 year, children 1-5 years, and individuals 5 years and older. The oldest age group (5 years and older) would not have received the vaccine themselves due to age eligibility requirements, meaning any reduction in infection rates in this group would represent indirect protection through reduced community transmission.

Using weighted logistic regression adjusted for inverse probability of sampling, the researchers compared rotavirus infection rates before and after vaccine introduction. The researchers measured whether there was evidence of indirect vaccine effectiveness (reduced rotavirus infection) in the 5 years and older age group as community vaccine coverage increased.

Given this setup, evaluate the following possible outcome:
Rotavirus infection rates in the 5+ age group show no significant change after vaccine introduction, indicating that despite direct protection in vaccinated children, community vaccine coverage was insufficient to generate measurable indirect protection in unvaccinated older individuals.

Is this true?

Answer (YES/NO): NO